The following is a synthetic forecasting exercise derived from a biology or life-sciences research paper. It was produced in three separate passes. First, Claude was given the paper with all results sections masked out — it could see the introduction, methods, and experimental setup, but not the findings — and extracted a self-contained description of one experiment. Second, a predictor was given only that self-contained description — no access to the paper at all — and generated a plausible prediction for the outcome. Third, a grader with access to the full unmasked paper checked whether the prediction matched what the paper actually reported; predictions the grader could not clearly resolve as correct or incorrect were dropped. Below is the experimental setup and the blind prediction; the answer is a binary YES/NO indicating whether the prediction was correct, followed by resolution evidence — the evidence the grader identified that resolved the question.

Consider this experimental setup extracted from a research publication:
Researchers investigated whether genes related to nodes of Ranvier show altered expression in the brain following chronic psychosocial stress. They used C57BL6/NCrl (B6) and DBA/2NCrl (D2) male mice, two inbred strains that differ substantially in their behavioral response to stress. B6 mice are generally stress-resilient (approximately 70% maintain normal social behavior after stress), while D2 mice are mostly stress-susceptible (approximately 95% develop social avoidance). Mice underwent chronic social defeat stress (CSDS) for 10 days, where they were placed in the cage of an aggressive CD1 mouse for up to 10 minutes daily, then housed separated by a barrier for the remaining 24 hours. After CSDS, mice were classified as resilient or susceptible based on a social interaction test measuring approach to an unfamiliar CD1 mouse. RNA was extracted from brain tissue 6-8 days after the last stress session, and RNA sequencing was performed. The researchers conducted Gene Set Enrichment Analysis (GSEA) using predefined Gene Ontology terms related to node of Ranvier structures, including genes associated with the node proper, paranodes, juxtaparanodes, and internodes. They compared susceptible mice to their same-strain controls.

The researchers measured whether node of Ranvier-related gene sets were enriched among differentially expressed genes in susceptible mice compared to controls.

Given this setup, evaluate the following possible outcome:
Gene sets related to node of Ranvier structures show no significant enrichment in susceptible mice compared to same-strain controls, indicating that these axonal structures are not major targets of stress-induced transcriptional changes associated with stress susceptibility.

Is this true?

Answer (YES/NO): NO